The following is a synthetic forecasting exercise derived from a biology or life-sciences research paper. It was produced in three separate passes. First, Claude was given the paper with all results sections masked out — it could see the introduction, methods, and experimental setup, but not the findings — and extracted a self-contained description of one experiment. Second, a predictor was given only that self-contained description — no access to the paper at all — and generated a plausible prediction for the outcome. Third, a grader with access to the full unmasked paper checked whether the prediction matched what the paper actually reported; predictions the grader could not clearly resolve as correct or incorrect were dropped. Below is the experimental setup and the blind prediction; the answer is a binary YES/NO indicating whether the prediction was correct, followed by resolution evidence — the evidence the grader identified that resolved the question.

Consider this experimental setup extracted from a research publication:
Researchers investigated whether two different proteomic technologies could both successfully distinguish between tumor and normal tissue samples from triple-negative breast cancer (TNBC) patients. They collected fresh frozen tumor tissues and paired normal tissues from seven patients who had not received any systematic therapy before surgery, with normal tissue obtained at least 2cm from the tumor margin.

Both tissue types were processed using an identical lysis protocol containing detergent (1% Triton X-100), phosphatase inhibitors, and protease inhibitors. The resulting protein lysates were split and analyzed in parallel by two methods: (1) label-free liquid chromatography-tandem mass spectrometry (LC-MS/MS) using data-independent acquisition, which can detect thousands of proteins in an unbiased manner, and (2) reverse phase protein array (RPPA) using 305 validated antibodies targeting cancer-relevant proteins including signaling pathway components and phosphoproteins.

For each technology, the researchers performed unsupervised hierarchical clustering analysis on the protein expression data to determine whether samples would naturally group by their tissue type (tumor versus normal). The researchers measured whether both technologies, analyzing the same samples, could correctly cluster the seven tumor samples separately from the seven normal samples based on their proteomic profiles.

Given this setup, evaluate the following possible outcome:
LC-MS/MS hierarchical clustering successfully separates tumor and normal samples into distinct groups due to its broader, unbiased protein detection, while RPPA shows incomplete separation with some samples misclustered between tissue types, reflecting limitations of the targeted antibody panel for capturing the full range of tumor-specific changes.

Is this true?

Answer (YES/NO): NO